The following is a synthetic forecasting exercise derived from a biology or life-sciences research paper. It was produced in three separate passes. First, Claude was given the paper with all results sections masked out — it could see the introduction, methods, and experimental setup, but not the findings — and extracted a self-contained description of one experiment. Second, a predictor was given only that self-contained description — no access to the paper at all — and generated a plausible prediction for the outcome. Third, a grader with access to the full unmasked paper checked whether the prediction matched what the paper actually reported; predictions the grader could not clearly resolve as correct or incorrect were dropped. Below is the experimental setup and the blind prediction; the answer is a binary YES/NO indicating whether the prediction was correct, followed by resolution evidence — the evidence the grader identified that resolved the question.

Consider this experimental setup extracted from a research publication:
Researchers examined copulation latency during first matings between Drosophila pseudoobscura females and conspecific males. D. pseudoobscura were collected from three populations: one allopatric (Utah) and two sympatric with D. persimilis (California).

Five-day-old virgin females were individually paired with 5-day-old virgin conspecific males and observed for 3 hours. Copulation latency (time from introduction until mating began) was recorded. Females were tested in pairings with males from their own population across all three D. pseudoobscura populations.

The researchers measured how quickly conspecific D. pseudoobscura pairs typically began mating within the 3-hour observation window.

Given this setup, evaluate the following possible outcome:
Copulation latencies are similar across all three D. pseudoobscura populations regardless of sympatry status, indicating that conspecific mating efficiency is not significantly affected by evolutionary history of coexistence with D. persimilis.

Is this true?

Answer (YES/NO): NO